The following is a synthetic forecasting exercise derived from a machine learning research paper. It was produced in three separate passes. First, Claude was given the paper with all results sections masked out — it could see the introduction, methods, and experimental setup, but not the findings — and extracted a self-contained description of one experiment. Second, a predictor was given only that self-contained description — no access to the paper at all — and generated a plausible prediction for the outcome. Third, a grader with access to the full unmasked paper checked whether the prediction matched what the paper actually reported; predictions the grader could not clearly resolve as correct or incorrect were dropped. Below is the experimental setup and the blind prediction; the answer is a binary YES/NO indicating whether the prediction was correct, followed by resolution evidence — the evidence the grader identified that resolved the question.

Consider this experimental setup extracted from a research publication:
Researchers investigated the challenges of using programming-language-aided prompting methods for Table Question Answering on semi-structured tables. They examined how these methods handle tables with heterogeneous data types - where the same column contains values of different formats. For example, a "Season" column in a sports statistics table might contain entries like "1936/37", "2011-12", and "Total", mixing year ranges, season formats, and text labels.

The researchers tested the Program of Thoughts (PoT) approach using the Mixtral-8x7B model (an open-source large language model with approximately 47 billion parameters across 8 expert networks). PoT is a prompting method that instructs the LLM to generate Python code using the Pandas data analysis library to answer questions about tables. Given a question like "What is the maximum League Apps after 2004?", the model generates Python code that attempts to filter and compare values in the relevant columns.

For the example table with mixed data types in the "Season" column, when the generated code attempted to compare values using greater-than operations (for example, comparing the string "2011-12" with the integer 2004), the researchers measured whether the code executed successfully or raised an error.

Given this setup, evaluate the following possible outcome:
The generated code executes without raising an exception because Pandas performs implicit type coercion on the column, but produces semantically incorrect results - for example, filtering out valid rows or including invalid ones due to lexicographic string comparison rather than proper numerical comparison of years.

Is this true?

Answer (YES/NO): NO